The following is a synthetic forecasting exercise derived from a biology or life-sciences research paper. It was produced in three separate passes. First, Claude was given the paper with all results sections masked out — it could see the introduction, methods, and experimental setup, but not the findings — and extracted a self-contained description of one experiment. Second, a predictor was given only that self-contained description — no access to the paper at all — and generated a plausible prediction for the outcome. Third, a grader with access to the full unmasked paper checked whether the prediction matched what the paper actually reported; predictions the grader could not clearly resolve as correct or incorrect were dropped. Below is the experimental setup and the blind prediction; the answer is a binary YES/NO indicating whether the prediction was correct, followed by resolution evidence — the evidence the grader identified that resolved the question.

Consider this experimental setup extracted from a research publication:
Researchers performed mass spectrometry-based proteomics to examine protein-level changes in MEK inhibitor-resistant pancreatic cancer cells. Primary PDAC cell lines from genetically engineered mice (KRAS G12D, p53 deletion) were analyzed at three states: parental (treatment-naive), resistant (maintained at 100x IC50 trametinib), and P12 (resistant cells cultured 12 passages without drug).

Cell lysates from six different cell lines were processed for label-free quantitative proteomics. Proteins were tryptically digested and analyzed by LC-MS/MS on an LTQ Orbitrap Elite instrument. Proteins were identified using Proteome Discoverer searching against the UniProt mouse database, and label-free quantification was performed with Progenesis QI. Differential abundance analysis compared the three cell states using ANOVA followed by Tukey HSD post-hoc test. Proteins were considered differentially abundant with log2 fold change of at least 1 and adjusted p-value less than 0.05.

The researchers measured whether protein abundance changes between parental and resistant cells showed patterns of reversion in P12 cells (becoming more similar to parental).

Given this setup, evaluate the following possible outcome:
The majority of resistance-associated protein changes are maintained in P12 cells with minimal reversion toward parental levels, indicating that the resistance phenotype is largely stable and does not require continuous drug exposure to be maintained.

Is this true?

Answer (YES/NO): NO